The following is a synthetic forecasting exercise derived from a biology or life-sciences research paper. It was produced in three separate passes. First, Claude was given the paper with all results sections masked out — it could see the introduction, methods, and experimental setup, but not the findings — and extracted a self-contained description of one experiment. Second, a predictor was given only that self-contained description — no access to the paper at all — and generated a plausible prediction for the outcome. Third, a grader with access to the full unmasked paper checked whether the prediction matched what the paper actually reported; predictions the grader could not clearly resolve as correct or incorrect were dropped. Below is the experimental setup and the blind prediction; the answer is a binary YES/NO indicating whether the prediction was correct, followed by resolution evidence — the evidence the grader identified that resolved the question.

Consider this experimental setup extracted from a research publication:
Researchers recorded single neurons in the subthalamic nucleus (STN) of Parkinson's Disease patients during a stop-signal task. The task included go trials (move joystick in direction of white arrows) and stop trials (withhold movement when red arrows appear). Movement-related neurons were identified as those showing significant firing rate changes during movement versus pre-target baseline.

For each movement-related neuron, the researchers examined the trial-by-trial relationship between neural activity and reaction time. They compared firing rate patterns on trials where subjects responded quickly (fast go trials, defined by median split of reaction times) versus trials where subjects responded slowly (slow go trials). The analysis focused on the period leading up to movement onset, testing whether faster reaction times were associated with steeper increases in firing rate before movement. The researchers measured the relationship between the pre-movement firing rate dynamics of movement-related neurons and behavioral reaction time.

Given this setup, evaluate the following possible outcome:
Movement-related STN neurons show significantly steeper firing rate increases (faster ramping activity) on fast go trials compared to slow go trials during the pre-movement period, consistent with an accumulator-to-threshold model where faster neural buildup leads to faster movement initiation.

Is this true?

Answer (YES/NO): YES